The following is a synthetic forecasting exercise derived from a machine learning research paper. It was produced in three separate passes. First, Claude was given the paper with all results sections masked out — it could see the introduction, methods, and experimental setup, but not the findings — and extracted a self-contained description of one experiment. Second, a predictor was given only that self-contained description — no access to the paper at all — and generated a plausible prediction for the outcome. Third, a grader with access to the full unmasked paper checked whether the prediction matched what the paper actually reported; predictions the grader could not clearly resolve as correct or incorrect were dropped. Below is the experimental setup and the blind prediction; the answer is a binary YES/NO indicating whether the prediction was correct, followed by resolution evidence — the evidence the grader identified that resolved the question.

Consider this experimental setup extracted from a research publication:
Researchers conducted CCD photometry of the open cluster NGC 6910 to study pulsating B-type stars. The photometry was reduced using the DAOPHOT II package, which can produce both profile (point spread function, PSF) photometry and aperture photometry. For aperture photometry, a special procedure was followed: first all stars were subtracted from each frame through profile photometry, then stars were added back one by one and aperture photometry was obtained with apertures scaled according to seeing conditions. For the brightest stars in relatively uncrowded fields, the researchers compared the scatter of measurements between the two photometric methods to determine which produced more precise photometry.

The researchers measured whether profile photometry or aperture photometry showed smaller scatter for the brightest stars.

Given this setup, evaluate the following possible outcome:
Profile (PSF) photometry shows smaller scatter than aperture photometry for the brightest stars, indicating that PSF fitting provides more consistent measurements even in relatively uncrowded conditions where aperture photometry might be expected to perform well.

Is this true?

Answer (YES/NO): NO